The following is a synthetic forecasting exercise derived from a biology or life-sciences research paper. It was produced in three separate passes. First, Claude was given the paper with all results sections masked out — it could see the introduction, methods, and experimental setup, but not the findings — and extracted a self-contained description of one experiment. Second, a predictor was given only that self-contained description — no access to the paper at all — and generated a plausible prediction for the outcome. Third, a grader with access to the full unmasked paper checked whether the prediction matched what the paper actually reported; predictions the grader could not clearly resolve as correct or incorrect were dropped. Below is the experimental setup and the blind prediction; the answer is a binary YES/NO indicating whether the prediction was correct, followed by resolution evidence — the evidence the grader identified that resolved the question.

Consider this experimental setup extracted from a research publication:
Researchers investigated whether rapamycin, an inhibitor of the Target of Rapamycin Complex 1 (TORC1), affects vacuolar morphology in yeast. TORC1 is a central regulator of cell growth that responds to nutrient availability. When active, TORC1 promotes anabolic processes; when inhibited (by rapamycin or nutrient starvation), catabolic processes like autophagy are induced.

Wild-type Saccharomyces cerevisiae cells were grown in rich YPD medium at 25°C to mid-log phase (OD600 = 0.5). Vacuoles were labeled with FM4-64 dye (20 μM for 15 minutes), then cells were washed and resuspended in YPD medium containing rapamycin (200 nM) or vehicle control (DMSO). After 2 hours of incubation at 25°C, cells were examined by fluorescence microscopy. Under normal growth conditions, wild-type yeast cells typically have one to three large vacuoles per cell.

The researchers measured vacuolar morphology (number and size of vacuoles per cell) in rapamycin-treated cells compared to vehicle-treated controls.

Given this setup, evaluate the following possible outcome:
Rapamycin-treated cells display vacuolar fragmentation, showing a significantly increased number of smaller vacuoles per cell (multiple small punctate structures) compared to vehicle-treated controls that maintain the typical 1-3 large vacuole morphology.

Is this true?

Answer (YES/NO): NO